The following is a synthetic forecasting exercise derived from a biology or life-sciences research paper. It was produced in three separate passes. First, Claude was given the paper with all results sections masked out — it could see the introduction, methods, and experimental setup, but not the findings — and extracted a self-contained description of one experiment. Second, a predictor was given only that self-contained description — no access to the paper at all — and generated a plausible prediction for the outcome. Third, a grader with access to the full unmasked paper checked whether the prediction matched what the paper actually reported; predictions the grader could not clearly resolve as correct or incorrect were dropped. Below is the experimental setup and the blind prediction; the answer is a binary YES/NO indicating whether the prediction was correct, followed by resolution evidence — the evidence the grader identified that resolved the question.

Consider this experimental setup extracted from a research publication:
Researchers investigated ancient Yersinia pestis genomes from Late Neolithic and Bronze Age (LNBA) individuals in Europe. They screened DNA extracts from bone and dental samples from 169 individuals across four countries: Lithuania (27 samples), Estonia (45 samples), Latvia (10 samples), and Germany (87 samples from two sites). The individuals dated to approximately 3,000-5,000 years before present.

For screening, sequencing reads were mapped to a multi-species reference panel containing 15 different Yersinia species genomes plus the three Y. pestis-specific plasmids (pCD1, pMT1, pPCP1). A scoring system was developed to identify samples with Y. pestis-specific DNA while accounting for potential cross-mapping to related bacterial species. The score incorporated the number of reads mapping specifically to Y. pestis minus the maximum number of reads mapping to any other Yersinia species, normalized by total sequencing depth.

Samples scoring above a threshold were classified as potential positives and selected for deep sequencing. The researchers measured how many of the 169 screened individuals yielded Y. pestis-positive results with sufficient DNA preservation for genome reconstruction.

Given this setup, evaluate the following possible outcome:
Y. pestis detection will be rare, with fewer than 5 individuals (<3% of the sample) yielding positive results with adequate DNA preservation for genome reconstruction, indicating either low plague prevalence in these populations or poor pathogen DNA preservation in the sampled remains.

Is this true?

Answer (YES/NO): YES